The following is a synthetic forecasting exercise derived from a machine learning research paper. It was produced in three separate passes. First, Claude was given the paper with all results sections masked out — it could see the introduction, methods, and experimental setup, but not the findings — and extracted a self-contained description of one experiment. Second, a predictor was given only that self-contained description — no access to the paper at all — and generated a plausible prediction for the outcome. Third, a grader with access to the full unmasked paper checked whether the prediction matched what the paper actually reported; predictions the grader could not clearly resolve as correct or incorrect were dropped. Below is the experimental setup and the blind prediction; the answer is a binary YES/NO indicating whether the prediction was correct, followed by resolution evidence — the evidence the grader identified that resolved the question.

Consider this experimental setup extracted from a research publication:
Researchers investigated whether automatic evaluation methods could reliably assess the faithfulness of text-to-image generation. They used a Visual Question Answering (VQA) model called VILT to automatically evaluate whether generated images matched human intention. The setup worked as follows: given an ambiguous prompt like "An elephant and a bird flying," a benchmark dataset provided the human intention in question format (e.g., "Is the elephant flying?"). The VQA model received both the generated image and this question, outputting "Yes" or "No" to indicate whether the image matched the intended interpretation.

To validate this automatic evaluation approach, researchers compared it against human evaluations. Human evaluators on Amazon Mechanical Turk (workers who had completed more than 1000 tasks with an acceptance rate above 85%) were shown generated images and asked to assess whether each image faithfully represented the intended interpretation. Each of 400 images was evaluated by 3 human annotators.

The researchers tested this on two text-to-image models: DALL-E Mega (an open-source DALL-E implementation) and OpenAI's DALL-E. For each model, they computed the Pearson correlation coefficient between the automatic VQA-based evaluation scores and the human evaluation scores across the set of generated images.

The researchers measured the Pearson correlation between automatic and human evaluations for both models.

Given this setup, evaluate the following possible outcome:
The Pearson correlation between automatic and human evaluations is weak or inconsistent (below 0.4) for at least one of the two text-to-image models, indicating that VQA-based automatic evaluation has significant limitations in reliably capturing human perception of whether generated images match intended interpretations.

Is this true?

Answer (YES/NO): NO